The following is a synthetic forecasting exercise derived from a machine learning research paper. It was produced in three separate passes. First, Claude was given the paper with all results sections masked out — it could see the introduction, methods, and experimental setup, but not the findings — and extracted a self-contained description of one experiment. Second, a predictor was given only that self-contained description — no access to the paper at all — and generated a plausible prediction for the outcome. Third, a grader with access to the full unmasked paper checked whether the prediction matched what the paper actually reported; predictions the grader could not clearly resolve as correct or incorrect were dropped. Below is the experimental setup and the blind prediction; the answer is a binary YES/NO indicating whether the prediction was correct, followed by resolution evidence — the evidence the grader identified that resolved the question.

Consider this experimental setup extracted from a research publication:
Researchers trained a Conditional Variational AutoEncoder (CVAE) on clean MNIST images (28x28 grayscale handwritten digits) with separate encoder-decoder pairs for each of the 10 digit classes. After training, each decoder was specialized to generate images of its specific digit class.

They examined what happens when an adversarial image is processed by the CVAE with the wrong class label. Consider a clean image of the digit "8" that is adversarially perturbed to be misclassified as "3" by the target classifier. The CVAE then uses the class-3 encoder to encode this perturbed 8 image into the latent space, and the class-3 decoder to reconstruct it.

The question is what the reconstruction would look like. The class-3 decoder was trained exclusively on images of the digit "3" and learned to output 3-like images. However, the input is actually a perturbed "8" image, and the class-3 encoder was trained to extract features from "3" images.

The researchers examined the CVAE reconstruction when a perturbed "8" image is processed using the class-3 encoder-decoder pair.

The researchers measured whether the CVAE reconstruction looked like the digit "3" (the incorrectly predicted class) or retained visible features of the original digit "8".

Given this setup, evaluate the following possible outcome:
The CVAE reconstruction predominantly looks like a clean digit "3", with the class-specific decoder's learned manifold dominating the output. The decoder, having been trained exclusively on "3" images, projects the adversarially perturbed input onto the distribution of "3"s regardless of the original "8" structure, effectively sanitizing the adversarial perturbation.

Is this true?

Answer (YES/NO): YES